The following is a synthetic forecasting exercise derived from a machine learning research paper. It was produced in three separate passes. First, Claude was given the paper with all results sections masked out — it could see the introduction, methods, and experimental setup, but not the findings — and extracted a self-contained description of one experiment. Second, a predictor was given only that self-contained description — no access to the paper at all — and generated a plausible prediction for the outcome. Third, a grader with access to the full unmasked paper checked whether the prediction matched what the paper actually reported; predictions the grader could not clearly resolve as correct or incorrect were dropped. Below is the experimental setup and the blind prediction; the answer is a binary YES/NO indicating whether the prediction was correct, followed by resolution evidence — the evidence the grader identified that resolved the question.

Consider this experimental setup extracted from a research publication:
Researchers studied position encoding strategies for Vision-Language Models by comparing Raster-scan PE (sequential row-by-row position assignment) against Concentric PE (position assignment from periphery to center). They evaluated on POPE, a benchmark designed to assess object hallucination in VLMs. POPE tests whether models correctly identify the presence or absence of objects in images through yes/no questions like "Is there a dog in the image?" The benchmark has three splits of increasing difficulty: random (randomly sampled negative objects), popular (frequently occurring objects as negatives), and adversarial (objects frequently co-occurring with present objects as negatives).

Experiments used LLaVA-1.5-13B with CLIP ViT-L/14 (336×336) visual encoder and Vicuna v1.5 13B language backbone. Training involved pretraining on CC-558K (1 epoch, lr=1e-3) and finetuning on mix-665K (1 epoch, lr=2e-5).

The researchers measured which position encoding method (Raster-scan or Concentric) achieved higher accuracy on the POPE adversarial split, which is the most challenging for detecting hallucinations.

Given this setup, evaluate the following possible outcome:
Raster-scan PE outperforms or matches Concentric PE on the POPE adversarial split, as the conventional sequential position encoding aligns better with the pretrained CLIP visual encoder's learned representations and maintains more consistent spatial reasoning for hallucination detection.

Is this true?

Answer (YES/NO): YES